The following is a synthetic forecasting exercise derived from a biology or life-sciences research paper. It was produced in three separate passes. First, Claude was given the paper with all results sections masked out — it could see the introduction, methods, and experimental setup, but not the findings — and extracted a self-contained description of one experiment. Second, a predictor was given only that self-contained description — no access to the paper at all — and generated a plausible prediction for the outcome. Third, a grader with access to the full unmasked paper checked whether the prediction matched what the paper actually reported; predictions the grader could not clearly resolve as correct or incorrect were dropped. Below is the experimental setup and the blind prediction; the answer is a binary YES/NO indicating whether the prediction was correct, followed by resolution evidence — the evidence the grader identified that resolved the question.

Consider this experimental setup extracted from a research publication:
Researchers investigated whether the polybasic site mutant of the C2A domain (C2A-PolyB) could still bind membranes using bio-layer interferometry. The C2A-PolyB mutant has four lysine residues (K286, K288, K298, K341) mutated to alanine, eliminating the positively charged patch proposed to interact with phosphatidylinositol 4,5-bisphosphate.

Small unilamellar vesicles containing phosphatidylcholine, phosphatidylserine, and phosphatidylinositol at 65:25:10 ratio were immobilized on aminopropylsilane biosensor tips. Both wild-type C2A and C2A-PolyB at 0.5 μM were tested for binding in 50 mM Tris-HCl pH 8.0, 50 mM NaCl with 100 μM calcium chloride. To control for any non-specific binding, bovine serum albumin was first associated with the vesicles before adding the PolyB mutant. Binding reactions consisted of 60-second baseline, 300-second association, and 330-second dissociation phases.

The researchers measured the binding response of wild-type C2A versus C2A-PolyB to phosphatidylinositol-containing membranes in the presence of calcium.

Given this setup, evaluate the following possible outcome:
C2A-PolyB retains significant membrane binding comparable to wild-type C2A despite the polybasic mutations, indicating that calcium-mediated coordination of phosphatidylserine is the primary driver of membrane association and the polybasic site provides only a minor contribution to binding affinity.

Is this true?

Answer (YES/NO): NO